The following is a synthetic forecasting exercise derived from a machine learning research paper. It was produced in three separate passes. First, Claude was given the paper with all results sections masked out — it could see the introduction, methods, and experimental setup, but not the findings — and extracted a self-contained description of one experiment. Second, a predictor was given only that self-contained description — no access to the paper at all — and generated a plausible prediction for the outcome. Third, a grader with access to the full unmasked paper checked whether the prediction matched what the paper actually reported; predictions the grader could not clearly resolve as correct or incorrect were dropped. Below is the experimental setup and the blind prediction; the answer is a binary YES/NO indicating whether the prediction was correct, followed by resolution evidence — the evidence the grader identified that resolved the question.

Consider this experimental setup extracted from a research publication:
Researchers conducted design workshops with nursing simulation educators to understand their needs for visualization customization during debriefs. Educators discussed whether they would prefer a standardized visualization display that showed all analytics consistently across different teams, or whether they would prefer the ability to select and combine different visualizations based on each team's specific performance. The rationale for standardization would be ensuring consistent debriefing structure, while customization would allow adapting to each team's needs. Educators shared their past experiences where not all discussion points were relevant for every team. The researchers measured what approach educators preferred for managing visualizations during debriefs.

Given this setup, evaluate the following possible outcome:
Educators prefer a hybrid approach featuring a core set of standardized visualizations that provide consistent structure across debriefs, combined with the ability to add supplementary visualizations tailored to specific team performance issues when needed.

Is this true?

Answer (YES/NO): NO